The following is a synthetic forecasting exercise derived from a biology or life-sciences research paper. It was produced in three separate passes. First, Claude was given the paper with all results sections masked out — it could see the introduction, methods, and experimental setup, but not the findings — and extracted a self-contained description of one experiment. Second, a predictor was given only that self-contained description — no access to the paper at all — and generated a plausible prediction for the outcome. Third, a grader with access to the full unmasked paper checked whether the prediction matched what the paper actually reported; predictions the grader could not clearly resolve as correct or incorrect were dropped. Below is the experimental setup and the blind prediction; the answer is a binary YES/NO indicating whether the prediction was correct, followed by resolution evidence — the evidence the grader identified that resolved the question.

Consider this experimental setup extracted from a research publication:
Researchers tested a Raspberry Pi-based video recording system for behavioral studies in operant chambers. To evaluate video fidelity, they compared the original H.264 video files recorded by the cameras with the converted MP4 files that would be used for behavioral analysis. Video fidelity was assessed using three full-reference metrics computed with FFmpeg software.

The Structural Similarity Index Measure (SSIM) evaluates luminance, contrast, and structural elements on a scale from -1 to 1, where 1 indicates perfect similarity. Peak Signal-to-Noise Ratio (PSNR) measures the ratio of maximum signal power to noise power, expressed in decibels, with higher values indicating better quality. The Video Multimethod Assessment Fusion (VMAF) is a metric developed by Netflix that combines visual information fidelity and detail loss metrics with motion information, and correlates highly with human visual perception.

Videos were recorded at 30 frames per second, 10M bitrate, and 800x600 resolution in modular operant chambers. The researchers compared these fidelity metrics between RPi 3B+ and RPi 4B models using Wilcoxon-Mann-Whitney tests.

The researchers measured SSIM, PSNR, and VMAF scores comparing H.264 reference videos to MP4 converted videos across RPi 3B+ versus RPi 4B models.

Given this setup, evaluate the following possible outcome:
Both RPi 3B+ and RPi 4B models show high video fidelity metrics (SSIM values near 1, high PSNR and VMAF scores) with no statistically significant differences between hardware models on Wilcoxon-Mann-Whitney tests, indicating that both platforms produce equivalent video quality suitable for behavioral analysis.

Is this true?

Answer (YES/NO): NO